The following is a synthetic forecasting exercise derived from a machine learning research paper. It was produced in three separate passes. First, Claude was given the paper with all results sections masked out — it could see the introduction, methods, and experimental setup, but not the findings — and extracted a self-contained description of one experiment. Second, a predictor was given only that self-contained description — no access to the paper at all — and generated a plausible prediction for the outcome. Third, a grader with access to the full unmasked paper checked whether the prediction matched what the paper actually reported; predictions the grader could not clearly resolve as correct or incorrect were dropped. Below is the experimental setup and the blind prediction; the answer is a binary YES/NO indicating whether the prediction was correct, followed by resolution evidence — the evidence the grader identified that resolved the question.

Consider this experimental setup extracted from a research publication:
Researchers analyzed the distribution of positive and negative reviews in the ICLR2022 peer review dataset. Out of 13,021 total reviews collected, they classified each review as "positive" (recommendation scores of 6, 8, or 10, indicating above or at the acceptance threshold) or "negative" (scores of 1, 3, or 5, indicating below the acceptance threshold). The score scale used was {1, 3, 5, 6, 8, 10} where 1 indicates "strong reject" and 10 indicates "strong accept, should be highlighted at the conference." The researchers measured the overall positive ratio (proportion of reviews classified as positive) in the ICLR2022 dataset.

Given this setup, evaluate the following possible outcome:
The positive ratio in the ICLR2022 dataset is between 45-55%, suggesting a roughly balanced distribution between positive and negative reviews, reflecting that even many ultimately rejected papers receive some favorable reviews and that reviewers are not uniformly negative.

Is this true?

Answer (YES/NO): NO